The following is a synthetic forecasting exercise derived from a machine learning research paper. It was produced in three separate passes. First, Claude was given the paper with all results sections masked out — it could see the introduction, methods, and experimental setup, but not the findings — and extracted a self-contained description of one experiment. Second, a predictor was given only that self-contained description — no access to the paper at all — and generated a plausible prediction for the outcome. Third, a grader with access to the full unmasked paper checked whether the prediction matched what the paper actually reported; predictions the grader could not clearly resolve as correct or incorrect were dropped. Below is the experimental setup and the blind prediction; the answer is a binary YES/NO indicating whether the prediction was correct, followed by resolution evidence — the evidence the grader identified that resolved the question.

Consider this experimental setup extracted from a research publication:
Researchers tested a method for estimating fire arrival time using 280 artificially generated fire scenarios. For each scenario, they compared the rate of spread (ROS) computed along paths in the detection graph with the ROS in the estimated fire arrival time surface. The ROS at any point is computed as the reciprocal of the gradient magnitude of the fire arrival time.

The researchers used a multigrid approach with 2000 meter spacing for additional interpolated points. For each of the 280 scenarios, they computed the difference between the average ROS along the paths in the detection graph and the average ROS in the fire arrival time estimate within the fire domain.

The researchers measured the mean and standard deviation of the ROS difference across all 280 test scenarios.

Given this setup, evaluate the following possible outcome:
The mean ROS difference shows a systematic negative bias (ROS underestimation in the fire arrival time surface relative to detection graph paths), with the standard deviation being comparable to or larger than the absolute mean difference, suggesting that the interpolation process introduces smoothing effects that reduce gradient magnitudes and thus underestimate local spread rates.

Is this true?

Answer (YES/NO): YES